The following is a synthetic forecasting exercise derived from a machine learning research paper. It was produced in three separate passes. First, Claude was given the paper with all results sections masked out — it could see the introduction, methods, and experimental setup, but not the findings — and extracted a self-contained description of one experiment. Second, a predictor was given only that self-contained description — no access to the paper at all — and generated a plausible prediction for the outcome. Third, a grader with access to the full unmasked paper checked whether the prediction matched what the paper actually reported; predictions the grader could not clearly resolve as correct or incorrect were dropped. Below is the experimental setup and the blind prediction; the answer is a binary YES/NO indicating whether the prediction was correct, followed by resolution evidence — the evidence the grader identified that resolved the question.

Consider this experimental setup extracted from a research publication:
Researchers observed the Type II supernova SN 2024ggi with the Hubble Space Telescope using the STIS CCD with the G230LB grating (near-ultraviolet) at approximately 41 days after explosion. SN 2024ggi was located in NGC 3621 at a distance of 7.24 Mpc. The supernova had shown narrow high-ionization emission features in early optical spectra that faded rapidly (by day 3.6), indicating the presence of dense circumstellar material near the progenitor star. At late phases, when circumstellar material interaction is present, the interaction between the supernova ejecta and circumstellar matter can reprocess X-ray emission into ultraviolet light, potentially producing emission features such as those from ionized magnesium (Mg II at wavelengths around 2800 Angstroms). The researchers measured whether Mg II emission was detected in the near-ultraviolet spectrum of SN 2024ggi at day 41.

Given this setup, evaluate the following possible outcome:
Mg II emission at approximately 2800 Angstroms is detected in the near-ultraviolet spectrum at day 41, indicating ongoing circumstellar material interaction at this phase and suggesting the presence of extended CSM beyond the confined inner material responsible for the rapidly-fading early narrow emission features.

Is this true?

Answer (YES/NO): YES